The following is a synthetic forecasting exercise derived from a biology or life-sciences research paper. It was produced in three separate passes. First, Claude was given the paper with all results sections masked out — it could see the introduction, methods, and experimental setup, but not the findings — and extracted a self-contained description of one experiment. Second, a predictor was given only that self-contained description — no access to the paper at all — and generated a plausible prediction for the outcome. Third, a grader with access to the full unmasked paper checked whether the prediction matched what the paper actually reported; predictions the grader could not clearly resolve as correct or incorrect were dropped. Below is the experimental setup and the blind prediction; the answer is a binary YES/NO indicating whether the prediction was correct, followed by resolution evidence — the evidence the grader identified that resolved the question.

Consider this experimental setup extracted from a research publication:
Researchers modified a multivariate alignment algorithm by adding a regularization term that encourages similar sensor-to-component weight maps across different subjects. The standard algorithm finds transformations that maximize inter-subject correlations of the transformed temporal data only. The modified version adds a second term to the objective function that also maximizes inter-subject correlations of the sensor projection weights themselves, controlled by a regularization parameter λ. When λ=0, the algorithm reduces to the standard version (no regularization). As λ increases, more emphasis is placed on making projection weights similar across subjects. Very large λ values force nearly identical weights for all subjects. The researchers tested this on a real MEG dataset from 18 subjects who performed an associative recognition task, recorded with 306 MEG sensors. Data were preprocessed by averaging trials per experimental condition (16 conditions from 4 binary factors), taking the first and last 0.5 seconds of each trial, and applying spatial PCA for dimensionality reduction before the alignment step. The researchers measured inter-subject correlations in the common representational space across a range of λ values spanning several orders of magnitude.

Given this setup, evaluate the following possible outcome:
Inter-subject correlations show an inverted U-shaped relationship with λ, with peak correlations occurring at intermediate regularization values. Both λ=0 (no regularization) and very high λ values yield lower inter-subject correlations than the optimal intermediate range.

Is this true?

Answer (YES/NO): YES